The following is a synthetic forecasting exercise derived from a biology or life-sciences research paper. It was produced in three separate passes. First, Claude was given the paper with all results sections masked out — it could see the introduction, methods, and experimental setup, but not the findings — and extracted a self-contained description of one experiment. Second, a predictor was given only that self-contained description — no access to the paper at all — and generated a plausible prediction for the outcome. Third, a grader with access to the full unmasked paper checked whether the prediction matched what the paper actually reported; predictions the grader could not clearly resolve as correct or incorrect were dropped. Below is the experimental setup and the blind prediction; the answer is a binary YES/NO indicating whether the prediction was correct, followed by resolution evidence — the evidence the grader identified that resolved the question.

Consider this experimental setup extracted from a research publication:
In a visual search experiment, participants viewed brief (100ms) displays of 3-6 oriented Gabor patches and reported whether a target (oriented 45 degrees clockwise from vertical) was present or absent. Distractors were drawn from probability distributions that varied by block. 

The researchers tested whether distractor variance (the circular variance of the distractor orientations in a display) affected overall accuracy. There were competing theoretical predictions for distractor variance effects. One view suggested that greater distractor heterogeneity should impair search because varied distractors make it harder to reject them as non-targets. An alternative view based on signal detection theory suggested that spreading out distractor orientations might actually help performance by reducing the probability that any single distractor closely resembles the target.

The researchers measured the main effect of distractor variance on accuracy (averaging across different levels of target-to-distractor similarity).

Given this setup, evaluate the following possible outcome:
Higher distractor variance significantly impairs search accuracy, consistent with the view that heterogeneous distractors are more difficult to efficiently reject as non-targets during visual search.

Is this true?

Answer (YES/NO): YES